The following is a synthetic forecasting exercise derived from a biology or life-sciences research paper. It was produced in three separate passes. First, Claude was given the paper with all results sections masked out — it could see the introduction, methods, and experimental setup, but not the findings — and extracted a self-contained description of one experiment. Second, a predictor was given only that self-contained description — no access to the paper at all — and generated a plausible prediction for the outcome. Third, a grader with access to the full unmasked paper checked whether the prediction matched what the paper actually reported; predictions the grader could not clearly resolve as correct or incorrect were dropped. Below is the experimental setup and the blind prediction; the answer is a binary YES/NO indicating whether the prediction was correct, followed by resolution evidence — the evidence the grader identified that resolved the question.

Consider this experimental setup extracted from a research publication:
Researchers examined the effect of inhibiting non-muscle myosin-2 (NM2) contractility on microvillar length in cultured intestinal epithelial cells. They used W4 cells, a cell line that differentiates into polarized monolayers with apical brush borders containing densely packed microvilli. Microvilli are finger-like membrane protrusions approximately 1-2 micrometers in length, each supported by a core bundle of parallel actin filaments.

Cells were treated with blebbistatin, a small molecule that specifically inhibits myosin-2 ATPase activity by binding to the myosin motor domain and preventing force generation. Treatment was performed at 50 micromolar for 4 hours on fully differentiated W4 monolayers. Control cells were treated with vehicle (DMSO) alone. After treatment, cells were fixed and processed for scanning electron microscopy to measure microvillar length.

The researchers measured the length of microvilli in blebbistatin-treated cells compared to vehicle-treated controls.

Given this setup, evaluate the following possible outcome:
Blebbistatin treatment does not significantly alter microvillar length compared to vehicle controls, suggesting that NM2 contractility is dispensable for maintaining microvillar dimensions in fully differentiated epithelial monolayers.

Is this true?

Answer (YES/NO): NO